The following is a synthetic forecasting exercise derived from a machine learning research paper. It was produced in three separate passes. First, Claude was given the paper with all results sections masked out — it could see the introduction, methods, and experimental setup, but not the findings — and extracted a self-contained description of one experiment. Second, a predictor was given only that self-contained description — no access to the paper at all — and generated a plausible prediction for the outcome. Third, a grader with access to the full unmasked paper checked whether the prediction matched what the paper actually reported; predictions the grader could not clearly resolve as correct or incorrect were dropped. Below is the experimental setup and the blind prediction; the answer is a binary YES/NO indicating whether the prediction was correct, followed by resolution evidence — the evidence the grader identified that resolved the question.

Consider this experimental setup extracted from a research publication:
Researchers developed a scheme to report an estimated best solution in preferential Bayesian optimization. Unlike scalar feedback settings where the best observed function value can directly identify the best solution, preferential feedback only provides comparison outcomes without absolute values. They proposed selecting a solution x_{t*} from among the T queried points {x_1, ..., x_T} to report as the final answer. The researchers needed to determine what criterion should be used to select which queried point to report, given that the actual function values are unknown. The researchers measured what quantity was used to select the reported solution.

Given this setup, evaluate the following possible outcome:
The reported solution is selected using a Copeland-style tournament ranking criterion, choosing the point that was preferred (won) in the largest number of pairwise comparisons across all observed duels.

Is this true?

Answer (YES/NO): NO